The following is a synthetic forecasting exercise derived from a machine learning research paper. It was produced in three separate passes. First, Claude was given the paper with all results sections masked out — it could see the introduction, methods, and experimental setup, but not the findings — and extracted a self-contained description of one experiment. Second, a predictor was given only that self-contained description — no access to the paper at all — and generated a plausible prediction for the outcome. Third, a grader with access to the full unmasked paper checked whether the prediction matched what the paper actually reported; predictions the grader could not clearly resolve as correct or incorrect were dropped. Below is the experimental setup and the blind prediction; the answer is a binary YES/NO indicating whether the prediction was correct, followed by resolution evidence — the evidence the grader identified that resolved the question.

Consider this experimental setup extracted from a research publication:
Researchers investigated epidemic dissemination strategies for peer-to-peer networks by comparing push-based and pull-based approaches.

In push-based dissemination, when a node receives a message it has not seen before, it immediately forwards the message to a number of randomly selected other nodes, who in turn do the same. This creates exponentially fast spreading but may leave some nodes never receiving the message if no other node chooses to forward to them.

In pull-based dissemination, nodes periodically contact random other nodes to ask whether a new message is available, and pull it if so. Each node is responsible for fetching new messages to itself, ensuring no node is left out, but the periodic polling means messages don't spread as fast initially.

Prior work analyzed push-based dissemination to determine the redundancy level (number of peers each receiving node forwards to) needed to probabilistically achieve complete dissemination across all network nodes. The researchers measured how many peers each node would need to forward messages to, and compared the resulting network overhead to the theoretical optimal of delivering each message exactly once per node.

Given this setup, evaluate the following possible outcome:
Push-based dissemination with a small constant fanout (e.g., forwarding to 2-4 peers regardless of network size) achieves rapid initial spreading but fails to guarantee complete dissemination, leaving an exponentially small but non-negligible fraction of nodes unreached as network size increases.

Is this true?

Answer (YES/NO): NO